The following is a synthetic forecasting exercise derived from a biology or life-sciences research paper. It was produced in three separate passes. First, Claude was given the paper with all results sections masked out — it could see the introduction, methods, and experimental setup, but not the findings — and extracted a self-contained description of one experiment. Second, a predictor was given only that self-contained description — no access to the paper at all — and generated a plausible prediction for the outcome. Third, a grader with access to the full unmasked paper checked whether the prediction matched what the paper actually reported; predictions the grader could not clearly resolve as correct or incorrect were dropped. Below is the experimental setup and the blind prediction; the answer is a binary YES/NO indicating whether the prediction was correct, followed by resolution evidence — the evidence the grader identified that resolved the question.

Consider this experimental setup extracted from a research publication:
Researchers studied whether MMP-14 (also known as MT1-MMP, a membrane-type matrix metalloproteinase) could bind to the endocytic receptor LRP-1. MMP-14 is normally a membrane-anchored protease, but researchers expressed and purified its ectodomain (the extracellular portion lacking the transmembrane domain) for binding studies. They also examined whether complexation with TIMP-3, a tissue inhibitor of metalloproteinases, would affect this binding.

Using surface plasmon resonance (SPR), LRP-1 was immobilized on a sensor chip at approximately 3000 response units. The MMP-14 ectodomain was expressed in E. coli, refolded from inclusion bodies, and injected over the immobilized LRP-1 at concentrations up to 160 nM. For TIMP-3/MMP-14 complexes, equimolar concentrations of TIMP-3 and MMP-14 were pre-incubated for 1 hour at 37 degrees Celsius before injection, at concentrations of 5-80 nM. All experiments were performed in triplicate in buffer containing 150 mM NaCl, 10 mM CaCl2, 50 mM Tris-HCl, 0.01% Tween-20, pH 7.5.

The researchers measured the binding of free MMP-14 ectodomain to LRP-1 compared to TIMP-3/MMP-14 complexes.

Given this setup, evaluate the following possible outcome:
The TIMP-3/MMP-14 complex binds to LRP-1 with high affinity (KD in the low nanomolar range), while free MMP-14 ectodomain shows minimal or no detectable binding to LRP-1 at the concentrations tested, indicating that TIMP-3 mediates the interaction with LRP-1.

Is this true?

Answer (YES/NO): YES